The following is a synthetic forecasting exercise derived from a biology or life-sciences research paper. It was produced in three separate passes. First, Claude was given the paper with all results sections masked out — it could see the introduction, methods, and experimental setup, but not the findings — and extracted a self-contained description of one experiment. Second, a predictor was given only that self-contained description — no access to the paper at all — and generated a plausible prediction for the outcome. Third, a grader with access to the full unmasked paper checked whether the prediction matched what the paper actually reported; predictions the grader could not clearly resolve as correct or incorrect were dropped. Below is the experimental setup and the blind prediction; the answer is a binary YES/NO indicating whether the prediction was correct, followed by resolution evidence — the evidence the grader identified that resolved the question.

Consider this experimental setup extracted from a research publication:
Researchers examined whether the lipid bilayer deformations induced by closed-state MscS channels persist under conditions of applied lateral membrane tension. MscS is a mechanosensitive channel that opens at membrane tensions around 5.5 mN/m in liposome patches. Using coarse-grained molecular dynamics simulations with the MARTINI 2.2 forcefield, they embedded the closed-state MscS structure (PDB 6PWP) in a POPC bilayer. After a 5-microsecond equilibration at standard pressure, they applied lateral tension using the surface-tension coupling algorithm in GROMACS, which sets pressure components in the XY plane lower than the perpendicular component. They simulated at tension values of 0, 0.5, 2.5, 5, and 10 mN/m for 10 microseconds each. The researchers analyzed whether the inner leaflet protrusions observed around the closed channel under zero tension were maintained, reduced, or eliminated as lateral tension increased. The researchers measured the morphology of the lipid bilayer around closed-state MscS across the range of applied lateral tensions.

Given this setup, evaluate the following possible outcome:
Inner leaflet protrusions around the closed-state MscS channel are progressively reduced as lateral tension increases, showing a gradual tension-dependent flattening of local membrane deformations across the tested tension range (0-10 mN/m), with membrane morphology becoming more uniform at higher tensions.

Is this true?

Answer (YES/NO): NO